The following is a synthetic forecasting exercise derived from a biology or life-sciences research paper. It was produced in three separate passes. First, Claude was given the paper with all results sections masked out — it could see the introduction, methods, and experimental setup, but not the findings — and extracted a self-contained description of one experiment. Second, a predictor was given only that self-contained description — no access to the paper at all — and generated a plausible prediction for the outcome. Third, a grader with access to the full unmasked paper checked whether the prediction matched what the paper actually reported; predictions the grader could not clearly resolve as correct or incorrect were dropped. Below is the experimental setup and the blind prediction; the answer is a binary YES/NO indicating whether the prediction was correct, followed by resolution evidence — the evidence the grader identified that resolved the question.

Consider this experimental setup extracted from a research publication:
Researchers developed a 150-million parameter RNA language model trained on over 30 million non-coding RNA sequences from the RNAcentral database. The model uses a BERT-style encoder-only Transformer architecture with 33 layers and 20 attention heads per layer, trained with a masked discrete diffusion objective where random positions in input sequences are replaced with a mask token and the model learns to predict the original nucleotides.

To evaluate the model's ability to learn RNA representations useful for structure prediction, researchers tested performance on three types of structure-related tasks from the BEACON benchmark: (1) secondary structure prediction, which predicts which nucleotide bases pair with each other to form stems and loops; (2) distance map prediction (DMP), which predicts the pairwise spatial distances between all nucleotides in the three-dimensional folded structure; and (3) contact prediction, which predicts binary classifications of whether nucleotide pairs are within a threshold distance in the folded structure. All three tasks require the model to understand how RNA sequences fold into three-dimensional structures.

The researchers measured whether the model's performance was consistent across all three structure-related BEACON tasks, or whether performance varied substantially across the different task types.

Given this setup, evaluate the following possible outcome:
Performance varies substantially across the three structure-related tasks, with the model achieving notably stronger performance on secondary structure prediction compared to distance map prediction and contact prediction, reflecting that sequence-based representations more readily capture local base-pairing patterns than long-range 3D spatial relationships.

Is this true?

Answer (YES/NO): NO